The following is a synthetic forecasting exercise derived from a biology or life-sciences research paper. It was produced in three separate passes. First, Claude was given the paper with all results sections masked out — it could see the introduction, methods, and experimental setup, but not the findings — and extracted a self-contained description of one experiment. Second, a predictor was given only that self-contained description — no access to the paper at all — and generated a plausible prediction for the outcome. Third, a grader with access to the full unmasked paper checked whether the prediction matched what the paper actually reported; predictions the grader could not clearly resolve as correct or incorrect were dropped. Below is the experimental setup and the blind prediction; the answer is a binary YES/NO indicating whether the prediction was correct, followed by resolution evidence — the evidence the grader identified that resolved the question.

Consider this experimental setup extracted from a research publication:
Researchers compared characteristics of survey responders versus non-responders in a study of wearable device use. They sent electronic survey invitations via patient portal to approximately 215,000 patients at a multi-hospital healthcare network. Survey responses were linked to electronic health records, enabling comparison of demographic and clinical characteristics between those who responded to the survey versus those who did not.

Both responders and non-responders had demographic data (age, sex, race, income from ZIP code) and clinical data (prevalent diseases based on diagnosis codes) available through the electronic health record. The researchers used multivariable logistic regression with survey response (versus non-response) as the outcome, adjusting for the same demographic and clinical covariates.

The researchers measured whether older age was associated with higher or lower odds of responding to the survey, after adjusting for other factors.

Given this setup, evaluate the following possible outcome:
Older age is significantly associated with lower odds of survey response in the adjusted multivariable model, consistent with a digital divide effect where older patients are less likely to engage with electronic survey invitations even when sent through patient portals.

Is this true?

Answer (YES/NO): YES